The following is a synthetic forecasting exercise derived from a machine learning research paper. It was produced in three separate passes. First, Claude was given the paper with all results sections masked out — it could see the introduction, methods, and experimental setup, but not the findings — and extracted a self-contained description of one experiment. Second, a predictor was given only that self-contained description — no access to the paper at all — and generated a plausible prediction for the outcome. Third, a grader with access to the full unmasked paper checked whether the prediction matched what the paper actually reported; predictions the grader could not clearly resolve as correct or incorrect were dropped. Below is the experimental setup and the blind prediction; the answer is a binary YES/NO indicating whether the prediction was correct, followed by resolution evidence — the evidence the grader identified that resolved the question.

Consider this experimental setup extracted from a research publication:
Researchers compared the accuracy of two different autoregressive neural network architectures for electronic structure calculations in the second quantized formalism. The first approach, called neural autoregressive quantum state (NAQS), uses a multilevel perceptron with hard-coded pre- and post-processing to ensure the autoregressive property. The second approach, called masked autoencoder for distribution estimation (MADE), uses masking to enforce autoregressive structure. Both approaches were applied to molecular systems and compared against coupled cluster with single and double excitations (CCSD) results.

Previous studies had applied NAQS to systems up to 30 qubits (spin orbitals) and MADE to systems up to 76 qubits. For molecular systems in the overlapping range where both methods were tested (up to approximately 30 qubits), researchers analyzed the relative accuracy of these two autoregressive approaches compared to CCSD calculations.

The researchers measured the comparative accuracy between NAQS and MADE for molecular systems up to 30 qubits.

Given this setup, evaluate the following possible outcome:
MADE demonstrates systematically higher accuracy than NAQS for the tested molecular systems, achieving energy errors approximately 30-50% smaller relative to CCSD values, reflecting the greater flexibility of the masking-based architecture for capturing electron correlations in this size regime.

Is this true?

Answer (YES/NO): NO